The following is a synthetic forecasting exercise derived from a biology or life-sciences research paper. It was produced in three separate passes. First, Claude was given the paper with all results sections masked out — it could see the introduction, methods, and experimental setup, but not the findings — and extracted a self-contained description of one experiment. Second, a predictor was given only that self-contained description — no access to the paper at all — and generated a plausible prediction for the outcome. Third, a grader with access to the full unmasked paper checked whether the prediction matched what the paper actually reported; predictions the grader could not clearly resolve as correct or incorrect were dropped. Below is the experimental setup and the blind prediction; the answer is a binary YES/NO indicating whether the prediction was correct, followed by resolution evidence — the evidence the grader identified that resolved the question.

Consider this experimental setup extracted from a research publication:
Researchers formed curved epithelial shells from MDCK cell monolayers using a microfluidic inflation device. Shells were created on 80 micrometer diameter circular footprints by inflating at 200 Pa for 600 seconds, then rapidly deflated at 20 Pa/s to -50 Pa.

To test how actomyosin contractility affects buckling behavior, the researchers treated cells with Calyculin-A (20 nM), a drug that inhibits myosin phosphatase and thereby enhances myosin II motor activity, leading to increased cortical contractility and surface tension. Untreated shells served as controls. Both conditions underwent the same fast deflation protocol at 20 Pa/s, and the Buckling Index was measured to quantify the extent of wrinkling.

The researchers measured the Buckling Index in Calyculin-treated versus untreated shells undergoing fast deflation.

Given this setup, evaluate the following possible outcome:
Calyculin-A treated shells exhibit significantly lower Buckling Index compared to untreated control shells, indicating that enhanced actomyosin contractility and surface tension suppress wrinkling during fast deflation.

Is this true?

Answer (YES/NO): YES